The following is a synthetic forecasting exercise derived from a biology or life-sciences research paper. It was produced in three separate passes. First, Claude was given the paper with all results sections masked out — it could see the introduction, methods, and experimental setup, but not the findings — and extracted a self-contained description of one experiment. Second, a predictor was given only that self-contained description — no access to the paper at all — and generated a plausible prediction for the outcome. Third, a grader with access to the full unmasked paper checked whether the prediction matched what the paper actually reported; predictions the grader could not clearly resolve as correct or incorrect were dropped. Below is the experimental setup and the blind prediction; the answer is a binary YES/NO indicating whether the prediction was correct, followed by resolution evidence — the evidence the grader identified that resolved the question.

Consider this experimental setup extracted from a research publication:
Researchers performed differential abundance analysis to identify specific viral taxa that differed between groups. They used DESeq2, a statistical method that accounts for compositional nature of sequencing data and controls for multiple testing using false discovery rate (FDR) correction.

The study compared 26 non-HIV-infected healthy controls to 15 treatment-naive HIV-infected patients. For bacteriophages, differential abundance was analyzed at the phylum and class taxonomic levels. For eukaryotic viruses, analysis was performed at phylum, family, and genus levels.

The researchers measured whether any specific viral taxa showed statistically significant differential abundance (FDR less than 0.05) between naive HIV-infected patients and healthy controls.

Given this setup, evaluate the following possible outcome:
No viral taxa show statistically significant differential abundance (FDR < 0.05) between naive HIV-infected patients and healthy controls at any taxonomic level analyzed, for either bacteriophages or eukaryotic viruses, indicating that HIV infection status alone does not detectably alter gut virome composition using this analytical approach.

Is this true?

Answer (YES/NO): NO